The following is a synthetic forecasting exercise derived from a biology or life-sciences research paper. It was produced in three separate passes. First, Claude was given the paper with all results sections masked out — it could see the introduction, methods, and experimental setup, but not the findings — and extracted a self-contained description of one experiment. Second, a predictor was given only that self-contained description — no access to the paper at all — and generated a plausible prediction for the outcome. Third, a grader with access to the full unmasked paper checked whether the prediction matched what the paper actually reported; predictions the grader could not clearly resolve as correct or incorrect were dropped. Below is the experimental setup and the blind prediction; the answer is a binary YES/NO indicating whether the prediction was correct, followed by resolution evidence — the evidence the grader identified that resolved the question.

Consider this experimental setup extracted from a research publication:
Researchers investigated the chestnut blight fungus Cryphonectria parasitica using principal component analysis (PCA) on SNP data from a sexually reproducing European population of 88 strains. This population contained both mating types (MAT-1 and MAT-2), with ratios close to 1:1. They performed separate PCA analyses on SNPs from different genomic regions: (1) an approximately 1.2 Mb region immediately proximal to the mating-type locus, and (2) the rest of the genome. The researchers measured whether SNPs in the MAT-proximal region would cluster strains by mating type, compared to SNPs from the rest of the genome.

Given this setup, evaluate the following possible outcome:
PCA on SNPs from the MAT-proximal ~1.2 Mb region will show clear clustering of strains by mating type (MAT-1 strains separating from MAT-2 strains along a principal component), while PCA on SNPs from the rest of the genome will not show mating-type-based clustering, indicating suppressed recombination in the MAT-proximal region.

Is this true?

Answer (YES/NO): NO